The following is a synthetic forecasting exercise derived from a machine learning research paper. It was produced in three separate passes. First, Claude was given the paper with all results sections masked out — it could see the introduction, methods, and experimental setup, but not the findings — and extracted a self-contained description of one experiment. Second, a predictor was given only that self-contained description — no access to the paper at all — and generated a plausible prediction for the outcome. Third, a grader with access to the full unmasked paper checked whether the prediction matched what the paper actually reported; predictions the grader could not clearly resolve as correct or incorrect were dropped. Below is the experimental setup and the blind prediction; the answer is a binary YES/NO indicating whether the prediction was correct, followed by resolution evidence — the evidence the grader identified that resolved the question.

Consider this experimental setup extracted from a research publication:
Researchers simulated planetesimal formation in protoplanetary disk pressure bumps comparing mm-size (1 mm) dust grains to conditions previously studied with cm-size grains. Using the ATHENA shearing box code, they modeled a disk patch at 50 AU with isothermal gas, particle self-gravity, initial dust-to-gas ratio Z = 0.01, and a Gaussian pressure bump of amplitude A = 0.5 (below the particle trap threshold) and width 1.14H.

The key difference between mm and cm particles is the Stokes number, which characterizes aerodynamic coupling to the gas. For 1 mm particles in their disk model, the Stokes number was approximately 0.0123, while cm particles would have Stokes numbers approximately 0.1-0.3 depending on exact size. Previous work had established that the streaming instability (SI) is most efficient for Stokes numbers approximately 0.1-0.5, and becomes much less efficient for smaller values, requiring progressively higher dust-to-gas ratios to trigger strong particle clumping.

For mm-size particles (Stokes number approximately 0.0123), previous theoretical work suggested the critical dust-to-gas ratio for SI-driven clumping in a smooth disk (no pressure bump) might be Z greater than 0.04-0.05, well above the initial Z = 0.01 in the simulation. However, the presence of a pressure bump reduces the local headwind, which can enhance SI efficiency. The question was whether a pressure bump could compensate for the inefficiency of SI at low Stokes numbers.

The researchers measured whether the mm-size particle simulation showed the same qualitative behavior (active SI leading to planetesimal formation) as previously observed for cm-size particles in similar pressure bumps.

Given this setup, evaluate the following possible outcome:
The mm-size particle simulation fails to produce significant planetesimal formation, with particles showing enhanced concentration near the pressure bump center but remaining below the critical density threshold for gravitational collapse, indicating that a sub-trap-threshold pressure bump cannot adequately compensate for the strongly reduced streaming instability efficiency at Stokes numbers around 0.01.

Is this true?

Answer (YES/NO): YES